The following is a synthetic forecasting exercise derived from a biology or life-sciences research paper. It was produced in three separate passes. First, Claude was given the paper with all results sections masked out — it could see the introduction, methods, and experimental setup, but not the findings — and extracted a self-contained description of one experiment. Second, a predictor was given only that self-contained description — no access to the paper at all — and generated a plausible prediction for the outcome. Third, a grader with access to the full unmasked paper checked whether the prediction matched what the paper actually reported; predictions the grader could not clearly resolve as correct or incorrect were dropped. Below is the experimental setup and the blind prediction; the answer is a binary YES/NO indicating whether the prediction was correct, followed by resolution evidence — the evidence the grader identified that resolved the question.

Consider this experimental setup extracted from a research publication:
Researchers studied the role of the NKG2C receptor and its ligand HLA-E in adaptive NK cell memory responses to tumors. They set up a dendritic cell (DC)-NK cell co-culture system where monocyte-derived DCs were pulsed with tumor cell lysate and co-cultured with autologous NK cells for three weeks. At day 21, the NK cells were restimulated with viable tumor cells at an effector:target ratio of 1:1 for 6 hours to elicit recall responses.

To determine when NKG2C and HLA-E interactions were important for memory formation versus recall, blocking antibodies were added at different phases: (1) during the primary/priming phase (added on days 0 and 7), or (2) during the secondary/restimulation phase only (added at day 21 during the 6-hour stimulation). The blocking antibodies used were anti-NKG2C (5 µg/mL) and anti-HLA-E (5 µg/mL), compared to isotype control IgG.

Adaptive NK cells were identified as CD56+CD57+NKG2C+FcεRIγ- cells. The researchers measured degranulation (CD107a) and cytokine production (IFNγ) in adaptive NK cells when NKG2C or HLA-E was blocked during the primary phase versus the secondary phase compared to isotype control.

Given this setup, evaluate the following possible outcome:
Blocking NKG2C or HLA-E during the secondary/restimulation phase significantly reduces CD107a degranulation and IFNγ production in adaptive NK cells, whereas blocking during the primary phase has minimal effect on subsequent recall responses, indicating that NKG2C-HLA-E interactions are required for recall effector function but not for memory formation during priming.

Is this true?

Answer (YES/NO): YES